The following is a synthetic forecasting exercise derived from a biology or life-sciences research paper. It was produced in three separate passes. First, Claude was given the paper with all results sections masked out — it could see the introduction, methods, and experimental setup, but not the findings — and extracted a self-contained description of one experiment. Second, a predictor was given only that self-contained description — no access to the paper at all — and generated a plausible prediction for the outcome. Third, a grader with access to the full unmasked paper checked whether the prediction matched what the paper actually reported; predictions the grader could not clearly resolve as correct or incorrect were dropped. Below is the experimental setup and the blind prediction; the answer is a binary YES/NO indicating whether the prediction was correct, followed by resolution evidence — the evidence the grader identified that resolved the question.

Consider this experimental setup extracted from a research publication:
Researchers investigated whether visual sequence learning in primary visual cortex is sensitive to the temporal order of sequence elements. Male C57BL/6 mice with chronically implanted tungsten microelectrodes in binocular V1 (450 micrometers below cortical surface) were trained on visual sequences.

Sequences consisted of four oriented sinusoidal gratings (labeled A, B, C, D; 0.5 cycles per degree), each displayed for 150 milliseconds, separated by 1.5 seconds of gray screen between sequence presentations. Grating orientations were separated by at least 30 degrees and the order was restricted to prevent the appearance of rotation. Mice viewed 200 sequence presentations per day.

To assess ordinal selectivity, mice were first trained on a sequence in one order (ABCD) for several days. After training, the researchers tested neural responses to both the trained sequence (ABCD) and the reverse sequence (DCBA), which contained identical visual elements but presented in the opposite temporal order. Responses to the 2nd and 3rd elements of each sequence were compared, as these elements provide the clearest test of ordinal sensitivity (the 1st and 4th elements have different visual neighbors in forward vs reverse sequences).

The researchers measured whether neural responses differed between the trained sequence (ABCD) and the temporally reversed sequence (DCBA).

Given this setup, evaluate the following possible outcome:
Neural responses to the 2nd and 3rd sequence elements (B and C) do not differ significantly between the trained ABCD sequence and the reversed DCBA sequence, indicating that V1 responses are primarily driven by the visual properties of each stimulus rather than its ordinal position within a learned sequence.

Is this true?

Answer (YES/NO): NO